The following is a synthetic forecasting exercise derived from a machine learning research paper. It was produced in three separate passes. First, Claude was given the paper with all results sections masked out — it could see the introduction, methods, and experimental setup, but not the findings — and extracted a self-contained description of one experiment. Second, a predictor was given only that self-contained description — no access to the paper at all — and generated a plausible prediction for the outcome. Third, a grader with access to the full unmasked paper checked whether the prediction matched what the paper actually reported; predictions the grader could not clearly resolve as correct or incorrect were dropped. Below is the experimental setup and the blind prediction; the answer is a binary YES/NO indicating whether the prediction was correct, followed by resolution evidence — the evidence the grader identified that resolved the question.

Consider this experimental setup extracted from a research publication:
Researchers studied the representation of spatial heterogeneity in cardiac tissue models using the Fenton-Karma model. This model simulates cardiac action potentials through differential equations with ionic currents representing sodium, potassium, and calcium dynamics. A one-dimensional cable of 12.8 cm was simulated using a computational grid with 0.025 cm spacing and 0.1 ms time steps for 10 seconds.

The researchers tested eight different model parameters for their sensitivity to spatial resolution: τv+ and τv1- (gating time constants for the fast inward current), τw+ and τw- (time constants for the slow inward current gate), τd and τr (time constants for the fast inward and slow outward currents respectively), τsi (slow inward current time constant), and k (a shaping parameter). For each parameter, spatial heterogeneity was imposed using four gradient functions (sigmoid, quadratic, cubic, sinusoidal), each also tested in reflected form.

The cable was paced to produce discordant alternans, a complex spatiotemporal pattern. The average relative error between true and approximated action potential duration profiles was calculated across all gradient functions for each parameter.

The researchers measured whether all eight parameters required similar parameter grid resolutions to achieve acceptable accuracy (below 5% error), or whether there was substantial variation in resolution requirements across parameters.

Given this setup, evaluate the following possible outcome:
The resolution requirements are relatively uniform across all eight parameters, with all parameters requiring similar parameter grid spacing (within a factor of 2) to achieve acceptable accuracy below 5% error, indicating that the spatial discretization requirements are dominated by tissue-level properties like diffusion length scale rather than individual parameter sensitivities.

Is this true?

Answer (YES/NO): NO